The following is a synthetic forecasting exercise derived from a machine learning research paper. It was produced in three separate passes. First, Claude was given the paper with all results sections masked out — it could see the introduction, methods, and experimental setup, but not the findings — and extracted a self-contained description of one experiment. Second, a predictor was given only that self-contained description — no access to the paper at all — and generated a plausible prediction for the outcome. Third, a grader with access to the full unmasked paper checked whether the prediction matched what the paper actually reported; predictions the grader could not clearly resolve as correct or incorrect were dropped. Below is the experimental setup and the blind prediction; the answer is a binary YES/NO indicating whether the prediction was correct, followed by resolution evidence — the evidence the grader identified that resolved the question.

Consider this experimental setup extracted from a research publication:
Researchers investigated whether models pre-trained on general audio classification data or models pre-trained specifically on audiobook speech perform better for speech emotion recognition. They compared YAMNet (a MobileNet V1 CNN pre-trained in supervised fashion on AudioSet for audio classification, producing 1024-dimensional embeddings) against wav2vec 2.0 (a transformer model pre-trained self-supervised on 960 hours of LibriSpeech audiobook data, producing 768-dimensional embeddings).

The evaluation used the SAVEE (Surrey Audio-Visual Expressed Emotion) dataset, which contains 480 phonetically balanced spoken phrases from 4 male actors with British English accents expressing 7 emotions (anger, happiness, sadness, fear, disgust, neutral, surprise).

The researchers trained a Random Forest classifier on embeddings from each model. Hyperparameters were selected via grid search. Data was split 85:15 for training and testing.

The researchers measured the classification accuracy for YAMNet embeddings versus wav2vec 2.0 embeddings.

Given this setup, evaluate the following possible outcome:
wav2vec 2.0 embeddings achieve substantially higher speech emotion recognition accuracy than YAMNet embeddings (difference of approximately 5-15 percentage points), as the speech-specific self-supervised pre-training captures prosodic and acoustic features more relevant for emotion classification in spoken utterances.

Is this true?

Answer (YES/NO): NO